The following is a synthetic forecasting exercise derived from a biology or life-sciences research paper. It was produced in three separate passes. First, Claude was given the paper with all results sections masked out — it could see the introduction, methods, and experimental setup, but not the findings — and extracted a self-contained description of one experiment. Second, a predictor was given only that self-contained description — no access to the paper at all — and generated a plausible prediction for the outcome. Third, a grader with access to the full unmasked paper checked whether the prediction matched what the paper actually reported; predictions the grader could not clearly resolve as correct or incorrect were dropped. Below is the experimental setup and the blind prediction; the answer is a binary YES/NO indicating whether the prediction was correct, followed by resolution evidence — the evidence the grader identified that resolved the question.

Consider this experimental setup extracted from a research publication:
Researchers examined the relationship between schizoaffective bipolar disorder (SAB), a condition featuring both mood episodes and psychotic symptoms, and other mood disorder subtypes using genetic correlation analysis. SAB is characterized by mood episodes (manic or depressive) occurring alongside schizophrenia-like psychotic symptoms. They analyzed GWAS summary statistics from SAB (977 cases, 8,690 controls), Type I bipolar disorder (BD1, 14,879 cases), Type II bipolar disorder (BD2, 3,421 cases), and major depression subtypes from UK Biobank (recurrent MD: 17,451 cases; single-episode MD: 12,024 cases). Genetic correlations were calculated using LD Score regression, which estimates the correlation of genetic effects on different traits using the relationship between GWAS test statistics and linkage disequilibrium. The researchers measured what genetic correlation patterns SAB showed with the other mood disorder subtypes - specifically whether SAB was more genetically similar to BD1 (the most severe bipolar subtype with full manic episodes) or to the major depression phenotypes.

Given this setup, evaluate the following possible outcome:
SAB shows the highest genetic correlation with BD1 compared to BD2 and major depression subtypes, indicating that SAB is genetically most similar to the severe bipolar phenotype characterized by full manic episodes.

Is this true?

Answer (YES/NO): YES